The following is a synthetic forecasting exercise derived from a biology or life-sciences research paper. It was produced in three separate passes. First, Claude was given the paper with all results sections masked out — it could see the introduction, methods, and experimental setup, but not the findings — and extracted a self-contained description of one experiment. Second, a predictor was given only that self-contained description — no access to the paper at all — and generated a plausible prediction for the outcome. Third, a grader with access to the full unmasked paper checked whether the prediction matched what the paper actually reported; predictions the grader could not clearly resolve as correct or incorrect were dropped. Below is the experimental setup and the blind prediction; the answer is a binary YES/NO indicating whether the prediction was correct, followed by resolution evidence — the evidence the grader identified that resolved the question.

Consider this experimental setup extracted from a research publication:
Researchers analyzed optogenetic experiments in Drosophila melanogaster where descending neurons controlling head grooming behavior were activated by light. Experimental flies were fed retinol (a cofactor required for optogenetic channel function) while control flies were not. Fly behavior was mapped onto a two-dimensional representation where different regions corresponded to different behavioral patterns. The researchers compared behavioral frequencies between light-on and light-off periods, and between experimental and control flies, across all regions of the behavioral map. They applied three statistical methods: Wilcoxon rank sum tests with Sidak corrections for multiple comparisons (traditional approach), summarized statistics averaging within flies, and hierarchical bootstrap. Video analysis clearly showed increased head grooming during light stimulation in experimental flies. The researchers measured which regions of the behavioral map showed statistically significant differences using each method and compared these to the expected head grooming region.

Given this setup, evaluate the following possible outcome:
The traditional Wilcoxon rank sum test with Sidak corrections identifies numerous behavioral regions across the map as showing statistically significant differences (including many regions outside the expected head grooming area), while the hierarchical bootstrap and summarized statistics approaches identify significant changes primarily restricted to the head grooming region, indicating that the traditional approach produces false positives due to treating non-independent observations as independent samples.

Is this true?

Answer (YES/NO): NO